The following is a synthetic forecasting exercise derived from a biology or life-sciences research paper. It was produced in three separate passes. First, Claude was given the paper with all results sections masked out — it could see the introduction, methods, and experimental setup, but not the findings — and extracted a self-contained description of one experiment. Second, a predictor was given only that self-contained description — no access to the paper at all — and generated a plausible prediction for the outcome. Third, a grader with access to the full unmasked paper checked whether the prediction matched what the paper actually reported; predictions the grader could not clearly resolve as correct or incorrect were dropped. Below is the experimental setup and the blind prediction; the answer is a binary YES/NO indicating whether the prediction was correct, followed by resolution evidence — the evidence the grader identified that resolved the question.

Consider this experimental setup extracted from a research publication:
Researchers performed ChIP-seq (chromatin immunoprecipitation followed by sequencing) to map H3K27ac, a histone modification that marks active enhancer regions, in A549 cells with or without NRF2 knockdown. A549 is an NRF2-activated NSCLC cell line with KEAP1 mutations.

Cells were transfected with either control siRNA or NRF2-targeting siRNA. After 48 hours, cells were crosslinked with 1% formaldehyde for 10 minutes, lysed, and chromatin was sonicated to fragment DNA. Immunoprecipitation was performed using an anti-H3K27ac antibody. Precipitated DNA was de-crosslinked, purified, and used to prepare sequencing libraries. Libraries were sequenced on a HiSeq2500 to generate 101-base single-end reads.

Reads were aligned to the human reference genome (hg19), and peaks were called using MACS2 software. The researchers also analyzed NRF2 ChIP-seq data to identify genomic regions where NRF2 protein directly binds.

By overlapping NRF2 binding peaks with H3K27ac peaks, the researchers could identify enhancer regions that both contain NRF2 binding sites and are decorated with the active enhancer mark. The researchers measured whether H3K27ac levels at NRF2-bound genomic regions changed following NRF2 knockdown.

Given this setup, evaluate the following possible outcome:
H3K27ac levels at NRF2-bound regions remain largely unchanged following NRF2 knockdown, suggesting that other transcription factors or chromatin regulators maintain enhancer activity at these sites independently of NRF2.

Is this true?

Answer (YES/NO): NO